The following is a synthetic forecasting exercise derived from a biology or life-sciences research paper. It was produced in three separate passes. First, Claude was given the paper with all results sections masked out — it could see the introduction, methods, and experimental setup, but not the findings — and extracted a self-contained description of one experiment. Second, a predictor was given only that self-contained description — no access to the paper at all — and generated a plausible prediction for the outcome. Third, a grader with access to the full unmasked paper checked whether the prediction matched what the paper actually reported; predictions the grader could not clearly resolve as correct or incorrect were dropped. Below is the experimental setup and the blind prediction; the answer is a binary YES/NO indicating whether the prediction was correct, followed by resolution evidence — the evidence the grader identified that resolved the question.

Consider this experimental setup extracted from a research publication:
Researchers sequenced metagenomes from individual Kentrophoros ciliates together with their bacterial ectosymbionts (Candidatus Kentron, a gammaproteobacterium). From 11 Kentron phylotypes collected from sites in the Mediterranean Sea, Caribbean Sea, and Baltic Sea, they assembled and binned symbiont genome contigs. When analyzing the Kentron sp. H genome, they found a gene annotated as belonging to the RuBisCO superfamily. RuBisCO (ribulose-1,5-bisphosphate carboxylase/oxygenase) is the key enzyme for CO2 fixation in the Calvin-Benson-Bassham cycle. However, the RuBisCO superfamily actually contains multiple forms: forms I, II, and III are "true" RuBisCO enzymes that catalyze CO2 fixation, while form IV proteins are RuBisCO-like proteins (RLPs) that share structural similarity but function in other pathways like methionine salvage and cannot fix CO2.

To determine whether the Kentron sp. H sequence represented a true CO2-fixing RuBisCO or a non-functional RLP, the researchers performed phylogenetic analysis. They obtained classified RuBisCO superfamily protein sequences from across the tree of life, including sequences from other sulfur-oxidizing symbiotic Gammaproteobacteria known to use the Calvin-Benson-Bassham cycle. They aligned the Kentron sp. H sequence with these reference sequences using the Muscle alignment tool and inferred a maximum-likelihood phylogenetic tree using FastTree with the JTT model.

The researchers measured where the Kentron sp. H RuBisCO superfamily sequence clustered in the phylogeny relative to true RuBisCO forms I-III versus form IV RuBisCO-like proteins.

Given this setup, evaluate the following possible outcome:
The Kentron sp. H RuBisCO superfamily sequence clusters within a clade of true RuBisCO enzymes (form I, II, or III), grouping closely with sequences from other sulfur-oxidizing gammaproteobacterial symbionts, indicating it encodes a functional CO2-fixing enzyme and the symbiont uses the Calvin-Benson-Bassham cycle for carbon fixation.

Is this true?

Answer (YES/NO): NO